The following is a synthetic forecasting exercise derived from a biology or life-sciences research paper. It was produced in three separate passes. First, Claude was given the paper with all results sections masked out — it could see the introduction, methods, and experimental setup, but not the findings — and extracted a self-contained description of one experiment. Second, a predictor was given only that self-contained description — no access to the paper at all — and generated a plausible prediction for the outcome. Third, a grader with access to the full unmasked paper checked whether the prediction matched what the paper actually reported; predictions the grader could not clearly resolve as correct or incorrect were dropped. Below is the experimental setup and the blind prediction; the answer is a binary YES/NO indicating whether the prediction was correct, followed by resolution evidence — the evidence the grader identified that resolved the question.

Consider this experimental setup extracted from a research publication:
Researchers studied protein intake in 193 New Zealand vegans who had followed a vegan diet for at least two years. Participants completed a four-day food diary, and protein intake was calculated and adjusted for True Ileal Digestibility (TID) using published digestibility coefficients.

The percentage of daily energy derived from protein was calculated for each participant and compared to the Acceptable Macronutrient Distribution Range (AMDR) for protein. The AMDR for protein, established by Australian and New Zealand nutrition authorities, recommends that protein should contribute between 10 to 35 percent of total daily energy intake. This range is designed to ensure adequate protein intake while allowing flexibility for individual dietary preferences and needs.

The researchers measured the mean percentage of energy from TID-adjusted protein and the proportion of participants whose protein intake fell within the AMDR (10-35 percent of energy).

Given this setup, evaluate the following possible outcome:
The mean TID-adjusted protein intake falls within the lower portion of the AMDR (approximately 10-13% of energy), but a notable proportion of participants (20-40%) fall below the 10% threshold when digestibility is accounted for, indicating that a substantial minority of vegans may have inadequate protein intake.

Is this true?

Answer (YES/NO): NO